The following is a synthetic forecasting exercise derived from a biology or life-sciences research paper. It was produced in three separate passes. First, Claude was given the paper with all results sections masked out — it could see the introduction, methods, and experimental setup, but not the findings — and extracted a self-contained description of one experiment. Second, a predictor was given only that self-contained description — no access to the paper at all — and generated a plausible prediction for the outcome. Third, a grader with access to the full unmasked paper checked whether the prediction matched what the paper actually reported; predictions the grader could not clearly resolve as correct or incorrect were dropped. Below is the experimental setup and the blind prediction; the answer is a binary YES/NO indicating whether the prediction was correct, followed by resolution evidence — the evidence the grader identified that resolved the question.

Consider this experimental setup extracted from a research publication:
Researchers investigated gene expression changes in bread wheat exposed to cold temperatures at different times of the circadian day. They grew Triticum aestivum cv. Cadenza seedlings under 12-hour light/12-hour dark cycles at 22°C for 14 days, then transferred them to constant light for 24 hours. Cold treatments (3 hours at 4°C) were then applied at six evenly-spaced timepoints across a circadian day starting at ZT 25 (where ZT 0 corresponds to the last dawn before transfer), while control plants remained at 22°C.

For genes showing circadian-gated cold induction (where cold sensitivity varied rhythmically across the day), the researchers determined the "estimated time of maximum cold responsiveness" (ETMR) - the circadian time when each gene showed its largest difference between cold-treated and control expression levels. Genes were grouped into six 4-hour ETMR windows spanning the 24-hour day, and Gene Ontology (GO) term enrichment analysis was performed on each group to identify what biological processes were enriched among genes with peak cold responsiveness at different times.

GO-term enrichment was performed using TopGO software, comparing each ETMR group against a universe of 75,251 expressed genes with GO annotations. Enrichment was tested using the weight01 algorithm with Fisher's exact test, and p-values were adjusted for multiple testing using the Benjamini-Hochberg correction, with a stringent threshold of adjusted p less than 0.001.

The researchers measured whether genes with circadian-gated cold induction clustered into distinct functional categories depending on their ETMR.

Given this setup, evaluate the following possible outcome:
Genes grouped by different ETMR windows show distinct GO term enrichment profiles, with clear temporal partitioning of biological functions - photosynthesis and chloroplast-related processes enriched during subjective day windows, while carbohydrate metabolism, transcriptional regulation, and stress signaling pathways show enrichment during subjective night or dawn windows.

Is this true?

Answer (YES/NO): NO